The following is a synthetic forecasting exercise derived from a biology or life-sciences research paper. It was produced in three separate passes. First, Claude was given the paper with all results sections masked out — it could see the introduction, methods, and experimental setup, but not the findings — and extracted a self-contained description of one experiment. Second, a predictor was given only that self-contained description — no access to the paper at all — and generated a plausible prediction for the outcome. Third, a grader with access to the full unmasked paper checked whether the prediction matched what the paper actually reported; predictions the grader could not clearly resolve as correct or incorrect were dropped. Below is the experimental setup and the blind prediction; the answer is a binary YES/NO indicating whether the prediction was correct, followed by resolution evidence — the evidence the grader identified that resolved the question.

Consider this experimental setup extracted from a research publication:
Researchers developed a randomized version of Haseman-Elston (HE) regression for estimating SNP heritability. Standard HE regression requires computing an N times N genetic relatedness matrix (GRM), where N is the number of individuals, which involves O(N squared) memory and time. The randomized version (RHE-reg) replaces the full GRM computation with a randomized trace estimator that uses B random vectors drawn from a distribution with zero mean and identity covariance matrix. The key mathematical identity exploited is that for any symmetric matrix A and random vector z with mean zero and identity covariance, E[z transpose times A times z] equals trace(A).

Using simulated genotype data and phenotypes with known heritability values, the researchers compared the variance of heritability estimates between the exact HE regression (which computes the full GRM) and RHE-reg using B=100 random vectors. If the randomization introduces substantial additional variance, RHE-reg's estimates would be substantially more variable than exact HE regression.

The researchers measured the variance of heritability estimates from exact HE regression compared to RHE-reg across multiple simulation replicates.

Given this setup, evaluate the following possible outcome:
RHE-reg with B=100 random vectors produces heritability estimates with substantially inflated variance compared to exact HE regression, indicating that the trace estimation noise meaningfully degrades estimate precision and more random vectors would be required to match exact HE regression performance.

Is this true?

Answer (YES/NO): NO